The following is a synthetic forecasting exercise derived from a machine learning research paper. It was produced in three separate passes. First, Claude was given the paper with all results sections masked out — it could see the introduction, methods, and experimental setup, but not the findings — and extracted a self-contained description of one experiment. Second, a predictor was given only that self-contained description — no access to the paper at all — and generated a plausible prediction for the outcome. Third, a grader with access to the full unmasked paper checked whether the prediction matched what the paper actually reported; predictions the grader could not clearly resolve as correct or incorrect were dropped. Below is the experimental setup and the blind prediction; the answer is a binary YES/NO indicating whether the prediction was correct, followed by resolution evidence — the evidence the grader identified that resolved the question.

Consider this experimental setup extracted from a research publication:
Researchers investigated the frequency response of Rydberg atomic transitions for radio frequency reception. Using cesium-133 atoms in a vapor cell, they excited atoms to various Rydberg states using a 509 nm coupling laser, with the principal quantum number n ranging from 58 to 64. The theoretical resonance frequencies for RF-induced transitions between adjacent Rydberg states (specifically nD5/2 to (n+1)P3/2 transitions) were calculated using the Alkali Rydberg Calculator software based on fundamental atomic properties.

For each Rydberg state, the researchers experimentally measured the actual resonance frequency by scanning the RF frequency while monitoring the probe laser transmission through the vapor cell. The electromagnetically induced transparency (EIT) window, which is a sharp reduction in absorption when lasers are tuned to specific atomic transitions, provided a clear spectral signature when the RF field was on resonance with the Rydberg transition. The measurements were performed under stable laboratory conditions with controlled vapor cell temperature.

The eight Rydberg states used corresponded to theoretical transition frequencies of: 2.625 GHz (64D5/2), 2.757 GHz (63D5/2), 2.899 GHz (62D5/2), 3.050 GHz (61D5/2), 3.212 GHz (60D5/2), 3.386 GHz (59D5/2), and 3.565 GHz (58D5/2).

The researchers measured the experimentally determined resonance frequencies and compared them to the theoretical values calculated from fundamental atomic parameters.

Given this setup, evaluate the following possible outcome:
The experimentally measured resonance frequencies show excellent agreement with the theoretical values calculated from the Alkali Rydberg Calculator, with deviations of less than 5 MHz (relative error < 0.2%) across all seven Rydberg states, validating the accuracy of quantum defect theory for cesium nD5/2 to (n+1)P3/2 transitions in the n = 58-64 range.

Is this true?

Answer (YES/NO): NO